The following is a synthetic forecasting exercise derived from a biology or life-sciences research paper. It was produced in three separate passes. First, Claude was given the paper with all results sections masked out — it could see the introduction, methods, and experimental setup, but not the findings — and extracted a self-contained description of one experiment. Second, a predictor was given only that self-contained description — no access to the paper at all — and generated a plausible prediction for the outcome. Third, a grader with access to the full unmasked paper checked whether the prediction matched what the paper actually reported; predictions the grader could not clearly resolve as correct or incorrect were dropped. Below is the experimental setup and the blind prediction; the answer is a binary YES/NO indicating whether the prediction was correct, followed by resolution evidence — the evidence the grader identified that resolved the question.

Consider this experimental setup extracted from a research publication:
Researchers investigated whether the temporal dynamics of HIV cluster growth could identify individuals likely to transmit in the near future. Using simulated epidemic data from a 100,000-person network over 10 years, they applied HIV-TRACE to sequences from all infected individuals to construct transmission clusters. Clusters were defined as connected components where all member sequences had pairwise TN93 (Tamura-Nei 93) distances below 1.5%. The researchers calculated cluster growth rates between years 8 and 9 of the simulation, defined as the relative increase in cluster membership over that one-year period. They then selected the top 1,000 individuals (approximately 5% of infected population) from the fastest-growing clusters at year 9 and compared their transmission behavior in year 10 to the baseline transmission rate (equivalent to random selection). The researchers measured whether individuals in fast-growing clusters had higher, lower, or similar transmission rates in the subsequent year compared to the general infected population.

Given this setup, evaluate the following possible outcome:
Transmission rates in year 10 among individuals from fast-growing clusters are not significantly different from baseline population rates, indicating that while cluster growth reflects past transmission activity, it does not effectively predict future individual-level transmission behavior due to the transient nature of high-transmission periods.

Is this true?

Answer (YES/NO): NO